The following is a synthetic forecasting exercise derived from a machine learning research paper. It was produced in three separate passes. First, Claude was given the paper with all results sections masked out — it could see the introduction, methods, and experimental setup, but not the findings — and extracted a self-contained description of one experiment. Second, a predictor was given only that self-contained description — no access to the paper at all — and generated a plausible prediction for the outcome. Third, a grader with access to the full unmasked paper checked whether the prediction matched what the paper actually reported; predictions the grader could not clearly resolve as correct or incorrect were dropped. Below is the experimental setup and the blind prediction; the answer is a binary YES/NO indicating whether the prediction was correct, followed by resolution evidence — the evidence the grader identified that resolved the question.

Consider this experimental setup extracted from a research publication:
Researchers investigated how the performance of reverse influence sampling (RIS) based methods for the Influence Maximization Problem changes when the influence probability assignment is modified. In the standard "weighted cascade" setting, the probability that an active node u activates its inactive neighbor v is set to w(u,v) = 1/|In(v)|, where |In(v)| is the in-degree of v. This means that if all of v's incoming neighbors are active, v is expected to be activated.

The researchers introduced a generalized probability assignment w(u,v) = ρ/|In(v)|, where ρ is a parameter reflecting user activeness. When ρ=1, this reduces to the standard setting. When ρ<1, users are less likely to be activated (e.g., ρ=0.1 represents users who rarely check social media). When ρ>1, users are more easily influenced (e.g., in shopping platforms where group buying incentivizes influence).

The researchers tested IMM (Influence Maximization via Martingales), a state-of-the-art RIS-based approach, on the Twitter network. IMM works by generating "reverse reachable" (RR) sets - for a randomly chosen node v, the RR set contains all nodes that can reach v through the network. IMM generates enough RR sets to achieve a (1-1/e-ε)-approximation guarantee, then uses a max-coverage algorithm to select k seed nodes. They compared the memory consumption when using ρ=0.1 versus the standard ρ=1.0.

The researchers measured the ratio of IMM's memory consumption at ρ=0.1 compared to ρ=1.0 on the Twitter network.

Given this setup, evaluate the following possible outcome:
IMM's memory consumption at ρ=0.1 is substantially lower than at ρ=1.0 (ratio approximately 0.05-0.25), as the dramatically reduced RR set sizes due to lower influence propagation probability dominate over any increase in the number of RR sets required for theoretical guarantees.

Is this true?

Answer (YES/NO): NO